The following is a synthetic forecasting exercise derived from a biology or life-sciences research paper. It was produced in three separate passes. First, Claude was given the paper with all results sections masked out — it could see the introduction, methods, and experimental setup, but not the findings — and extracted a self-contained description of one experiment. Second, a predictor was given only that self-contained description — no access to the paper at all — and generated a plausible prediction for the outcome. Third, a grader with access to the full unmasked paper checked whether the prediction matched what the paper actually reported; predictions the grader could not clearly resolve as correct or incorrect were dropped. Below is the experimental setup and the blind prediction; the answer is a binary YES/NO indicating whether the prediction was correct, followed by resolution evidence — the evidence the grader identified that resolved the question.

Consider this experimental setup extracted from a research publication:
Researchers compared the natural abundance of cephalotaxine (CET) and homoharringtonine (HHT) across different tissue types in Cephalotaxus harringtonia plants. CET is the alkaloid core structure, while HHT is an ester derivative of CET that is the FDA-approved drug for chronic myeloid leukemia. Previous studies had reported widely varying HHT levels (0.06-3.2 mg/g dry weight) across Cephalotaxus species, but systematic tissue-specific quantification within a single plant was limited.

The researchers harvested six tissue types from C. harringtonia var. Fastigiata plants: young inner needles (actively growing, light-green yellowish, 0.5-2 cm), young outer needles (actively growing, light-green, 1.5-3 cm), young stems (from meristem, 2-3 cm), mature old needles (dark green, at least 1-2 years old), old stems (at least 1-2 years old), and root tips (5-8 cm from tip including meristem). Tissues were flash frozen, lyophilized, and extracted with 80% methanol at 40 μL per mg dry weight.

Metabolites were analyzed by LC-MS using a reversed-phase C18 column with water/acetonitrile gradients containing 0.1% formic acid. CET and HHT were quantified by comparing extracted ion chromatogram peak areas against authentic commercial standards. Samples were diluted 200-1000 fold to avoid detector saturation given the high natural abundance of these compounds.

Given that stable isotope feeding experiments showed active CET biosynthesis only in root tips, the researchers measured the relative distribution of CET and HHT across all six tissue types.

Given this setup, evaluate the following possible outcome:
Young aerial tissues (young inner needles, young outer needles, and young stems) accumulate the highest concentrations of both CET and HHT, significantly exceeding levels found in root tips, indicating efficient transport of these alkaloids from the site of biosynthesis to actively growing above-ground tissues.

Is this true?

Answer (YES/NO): NO